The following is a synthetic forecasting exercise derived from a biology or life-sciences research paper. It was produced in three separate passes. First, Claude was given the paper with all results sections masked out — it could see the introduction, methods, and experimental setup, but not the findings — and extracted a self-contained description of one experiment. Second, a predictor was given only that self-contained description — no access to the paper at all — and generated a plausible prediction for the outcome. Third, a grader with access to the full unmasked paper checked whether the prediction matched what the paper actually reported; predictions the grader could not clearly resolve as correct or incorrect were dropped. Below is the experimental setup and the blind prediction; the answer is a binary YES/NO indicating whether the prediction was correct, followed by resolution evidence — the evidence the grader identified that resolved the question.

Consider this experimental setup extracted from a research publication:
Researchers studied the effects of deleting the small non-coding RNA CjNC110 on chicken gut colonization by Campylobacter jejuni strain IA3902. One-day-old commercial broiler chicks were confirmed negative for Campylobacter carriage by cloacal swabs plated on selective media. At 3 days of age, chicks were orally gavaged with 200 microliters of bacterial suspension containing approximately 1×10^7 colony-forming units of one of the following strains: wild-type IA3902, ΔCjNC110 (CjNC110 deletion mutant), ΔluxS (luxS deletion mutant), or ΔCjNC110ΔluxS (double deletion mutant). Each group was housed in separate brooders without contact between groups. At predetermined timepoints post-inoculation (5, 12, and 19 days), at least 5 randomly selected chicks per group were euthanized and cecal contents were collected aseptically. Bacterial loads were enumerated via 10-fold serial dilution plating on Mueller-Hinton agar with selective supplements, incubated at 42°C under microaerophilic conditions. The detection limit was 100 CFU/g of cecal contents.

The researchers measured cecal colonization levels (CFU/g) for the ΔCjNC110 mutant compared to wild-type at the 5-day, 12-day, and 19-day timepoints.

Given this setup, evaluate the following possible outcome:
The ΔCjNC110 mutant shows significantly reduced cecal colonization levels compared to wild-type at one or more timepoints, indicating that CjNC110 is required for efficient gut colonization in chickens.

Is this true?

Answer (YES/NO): YES